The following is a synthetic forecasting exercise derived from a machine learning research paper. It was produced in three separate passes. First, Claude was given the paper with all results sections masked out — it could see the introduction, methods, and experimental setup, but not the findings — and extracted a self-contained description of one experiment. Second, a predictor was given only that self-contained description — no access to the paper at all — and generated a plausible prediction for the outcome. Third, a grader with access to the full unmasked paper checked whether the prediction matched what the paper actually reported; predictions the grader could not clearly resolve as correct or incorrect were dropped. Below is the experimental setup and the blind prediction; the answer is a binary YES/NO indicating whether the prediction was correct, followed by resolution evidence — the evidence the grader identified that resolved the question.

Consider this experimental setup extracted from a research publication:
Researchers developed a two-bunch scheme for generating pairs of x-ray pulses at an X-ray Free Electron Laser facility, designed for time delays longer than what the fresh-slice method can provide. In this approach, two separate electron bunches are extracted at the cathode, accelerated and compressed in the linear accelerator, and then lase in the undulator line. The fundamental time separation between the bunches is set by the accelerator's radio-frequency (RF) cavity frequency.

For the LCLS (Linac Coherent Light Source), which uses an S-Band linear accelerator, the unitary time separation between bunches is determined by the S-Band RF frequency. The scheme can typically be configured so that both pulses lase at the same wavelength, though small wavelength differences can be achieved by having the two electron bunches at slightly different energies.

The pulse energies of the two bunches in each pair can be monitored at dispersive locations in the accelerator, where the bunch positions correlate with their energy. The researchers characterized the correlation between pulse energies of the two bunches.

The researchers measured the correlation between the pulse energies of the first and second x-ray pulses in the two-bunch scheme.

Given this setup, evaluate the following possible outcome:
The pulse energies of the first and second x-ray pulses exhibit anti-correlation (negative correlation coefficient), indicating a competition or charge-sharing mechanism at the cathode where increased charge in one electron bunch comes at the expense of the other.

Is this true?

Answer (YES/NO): NO